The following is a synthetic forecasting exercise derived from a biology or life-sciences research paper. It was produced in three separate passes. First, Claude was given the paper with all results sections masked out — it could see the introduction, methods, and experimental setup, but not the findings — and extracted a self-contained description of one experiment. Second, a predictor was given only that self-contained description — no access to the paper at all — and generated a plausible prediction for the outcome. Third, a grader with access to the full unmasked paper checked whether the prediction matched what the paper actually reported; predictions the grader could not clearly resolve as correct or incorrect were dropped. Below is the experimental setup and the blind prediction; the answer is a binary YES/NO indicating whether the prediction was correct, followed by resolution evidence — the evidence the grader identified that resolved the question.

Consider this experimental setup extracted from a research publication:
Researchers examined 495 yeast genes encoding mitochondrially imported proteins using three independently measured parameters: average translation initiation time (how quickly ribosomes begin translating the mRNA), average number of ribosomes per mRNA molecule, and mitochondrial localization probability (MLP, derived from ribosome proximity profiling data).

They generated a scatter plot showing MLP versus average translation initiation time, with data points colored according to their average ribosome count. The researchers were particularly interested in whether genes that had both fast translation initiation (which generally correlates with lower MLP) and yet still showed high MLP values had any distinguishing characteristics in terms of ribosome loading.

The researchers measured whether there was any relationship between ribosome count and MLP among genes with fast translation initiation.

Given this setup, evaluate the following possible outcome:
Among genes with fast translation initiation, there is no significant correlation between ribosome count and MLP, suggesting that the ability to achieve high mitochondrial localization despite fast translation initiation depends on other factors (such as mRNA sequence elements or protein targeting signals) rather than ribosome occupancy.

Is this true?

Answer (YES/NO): NO